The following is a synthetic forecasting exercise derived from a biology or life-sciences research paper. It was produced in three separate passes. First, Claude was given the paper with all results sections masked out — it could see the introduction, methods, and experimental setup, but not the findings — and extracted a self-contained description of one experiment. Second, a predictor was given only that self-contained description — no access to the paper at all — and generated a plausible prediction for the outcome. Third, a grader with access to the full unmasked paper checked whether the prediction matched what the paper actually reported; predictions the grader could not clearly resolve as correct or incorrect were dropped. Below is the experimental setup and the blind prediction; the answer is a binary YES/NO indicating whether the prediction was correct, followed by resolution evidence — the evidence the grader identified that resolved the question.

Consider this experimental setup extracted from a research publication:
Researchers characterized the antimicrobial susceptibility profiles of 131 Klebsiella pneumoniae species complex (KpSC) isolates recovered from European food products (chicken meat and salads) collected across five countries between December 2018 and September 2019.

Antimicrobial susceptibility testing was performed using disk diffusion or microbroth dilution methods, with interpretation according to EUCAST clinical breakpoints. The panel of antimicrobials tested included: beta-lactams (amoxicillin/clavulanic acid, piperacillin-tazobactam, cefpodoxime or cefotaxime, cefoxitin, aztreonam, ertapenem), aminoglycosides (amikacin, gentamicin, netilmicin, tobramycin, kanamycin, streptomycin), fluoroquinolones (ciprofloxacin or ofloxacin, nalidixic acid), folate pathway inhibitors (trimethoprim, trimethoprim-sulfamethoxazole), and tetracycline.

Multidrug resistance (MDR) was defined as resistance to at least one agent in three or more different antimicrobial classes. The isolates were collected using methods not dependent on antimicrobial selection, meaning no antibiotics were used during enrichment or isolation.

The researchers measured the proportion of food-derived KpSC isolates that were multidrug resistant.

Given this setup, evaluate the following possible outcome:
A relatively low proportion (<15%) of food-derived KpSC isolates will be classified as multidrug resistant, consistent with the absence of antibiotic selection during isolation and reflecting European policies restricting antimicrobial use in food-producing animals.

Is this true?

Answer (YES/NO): YES